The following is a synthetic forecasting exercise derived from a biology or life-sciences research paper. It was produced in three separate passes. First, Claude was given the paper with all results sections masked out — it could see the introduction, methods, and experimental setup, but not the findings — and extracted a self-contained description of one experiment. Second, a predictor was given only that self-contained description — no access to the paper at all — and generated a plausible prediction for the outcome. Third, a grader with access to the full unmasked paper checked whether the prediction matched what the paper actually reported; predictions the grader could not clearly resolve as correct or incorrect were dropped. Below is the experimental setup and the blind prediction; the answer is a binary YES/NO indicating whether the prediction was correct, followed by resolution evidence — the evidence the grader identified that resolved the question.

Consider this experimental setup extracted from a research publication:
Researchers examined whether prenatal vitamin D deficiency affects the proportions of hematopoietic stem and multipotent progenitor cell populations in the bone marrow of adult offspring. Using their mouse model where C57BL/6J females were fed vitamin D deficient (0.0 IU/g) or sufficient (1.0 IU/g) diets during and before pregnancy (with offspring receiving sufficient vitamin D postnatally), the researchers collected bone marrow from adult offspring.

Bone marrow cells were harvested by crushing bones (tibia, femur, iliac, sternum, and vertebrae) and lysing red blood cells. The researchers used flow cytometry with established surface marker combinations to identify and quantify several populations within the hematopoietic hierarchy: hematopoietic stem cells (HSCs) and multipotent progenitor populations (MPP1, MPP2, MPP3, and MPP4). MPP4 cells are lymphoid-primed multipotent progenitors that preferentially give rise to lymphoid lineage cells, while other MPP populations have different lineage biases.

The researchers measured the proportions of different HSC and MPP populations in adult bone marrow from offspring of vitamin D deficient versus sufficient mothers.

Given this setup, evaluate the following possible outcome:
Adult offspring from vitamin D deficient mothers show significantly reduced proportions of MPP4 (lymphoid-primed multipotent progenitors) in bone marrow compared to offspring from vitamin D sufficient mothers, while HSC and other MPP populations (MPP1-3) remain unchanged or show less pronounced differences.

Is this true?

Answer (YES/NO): YES